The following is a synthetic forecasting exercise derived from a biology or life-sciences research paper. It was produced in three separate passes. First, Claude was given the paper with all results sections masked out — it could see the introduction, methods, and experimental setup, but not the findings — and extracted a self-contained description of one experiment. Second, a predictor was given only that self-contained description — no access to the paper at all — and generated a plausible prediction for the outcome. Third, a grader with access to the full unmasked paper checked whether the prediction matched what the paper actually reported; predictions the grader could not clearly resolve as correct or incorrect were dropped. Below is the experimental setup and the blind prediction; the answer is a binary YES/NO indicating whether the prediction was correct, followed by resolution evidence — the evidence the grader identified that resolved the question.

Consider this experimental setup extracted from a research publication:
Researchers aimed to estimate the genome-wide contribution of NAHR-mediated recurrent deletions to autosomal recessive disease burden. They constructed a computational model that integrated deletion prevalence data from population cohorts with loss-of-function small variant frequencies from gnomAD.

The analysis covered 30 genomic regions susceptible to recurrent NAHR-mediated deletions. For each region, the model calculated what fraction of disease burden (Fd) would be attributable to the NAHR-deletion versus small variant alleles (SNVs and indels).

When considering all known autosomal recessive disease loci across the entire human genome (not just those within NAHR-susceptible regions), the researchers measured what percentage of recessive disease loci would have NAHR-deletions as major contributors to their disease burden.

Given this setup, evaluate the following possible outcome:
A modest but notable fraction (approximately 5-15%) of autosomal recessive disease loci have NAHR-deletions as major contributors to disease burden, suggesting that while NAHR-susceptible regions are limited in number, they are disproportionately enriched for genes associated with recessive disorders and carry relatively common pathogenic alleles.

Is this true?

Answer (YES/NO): NO